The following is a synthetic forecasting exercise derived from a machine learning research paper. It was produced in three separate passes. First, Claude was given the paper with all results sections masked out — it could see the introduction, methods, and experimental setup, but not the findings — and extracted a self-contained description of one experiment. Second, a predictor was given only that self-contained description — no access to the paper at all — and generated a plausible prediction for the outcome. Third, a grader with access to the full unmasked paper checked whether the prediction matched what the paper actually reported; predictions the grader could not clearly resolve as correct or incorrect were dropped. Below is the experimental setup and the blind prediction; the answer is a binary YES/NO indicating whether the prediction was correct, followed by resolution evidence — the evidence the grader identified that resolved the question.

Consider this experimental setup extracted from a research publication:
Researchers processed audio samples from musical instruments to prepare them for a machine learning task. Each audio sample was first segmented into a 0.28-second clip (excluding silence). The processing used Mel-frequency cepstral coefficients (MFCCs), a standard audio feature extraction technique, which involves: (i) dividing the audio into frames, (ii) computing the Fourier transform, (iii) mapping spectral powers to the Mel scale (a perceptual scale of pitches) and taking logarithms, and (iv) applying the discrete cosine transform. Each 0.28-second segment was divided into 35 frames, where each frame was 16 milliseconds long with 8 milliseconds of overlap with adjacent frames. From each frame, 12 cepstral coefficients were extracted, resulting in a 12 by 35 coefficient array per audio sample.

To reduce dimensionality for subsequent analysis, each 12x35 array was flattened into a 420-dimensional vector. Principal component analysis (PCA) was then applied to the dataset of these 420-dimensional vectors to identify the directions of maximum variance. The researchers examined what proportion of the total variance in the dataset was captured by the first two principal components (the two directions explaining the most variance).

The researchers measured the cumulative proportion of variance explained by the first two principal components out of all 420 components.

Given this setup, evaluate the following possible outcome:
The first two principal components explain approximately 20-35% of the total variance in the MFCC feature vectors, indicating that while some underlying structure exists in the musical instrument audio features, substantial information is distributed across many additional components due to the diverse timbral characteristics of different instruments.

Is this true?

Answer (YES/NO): NO